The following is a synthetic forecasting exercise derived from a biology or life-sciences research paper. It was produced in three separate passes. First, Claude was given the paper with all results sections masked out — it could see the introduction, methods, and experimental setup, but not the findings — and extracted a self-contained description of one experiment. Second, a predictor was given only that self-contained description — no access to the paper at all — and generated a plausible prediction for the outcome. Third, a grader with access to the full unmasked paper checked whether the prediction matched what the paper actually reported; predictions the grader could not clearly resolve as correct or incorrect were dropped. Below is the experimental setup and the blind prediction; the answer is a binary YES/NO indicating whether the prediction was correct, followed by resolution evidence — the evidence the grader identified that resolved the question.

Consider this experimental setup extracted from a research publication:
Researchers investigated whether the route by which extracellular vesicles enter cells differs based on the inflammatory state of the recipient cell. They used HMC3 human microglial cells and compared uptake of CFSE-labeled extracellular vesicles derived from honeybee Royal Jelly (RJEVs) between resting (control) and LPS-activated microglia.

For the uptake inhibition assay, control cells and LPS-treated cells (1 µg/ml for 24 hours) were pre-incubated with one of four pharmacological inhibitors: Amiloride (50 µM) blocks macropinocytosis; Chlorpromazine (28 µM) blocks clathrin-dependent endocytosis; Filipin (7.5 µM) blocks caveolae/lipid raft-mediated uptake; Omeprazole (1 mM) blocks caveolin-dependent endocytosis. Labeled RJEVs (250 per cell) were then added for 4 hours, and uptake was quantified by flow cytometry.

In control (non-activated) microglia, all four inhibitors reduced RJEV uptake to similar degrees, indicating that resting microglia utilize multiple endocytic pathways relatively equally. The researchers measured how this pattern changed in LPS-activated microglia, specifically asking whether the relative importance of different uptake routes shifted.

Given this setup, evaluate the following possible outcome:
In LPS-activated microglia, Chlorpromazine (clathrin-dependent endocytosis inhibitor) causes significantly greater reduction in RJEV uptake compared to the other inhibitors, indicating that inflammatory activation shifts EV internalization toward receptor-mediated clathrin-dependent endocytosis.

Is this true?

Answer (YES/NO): NO